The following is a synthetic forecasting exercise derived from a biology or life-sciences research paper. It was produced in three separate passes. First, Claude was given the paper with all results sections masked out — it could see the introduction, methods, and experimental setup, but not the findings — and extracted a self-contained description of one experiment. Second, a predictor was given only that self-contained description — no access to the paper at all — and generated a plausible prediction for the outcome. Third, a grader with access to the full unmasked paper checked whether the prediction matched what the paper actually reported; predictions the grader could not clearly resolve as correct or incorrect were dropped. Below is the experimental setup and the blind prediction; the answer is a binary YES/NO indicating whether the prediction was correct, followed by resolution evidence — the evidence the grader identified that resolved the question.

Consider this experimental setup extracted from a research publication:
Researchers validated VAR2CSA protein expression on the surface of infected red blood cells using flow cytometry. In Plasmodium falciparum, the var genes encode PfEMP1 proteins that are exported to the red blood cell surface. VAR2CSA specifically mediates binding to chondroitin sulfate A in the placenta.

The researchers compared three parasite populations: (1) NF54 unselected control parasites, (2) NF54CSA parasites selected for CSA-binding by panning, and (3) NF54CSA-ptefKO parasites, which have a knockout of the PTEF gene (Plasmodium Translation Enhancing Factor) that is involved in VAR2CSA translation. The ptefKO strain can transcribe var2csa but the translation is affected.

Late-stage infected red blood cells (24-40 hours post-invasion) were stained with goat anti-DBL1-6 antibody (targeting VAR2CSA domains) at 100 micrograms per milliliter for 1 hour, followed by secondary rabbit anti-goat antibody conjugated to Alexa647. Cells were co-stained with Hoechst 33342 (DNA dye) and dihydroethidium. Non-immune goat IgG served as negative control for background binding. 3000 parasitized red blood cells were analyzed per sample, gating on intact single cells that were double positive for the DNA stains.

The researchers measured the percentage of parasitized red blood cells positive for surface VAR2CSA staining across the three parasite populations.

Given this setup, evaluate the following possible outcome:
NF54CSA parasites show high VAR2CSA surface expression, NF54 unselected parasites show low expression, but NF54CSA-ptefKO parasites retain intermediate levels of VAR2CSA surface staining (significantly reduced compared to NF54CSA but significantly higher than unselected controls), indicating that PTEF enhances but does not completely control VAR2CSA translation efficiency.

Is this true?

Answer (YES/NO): NO